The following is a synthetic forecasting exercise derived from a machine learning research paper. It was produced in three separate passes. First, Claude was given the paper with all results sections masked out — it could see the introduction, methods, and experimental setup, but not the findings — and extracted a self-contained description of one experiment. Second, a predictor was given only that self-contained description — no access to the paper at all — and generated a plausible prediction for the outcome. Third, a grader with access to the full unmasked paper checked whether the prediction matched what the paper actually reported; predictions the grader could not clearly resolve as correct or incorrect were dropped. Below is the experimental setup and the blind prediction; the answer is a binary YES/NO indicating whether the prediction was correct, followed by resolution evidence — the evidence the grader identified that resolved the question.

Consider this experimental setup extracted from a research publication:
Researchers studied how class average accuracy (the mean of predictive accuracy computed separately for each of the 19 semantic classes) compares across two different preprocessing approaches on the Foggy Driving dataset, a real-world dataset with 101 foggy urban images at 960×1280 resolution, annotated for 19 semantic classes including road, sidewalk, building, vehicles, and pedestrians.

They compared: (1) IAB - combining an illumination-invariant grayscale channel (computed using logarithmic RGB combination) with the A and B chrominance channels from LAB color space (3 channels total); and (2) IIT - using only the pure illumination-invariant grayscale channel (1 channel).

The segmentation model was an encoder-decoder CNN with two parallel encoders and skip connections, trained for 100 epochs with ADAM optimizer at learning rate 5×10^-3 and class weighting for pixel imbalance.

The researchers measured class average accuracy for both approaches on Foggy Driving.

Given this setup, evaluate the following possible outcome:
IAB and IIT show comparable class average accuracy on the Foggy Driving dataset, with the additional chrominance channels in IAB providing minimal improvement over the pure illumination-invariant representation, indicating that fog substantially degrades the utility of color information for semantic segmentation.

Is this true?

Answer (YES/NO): NO